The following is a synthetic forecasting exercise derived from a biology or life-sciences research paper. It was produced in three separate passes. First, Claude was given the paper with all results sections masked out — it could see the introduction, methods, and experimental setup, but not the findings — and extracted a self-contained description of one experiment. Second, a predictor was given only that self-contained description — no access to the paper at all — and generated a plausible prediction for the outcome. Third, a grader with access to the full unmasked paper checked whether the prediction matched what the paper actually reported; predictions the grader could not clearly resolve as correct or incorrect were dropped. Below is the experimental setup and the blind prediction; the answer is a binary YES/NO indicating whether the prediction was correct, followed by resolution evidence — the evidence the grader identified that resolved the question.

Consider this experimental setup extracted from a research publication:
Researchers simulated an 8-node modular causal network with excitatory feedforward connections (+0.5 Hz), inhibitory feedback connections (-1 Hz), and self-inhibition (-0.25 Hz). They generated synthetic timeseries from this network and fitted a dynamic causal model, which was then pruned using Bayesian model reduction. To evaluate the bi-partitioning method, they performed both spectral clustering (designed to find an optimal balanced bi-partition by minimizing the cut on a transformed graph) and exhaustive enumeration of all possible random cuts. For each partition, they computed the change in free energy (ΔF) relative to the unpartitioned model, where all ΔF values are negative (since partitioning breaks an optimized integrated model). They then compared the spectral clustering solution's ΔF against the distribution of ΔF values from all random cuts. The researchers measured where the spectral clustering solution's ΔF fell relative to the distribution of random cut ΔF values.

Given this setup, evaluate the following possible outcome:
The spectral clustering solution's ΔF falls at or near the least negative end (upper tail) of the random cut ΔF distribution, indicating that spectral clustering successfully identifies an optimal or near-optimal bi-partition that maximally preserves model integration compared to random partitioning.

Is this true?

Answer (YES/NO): YES